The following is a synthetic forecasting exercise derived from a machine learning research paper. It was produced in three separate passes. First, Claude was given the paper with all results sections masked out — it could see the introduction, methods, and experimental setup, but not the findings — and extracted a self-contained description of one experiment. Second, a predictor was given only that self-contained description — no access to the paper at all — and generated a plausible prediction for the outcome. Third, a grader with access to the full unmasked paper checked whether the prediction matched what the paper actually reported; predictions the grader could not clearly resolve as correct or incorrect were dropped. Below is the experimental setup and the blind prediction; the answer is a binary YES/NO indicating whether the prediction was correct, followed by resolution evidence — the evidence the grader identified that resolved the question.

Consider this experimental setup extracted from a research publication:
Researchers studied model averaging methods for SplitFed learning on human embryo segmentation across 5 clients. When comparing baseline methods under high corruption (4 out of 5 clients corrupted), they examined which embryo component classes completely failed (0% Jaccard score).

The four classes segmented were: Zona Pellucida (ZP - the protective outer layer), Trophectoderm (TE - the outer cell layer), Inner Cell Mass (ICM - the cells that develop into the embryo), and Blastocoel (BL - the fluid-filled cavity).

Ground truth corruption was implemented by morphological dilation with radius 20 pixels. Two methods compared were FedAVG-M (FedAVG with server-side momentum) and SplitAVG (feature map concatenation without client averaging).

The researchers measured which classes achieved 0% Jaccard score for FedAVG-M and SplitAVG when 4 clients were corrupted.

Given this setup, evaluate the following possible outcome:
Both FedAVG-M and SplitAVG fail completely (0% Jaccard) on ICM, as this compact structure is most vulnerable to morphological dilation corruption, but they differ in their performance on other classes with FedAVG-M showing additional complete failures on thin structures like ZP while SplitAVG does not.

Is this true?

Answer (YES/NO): NO